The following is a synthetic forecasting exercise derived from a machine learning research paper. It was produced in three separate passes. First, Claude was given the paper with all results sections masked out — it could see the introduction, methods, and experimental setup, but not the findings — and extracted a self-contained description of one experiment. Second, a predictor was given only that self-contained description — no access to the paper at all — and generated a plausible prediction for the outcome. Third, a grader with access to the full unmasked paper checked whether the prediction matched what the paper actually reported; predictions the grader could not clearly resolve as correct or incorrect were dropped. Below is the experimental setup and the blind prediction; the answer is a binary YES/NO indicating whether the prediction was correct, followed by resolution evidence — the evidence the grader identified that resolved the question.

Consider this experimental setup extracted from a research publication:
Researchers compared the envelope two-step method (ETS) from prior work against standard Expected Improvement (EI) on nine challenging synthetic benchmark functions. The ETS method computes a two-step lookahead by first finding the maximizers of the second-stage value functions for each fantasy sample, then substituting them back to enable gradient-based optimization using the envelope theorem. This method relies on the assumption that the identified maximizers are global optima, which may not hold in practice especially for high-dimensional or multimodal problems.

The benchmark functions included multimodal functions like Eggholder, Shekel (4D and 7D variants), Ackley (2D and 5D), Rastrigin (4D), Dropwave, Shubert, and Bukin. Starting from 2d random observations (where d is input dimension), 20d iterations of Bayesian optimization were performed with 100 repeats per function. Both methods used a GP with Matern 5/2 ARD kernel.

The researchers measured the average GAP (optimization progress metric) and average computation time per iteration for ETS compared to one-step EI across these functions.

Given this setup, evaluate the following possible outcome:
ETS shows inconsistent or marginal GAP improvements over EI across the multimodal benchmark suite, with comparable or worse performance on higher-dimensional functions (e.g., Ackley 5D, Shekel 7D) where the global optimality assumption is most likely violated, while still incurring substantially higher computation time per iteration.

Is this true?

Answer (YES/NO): YES